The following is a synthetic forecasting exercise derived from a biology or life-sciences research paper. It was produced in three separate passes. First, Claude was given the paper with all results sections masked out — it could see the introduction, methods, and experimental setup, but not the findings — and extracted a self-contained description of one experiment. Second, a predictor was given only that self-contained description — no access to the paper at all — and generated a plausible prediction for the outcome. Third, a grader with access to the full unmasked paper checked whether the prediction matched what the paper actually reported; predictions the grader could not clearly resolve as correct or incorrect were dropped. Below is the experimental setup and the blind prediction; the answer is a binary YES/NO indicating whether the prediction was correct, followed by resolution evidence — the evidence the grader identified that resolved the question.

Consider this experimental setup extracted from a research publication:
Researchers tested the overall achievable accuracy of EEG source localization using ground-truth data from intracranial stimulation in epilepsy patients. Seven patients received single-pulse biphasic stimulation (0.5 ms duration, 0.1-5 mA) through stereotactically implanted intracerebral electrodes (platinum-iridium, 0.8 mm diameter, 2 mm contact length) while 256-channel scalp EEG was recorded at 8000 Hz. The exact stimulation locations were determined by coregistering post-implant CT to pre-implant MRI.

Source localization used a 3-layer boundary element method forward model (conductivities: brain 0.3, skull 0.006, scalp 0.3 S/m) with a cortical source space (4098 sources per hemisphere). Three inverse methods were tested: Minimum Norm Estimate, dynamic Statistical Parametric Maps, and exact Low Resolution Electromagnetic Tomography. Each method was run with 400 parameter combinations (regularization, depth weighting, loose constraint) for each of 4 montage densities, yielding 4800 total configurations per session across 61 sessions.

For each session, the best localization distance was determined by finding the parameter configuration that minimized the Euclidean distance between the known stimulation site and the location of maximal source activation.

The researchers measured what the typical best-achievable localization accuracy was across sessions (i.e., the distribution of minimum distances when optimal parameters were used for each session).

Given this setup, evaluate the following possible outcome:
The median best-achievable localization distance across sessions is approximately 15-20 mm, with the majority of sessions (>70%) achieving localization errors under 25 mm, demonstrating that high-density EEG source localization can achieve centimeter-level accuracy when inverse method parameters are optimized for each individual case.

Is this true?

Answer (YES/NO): NO